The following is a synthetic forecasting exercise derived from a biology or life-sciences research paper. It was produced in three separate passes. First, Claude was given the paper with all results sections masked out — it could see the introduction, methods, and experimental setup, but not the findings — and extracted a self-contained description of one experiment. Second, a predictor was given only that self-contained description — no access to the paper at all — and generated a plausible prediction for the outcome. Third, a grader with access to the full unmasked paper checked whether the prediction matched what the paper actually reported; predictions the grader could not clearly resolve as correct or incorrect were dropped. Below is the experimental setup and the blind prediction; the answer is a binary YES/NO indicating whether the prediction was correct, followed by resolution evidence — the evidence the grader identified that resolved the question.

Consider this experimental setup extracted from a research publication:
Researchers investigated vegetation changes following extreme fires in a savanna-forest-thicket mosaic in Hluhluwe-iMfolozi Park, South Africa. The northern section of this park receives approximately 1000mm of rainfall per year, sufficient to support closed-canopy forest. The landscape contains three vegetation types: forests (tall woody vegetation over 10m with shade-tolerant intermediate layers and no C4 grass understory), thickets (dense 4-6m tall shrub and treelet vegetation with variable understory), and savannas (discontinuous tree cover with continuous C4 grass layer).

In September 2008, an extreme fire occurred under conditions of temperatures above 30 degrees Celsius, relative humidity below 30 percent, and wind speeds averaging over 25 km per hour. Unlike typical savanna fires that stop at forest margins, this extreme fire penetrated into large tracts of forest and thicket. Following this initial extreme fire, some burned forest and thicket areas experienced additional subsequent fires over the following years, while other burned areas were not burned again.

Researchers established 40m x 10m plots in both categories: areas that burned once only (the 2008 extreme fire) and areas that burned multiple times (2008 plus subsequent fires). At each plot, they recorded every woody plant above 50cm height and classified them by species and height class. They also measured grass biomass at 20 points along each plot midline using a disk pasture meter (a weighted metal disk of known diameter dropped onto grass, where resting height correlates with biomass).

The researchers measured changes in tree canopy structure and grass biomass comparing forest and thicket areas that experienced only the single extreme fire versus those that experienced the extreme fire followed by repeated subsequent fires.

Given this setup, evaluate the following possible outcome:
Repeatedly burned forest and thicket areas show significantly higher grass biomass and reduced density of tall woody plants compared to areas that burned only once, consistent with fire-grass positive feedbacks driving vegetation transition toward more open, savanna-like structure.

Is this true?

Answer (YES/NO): YES